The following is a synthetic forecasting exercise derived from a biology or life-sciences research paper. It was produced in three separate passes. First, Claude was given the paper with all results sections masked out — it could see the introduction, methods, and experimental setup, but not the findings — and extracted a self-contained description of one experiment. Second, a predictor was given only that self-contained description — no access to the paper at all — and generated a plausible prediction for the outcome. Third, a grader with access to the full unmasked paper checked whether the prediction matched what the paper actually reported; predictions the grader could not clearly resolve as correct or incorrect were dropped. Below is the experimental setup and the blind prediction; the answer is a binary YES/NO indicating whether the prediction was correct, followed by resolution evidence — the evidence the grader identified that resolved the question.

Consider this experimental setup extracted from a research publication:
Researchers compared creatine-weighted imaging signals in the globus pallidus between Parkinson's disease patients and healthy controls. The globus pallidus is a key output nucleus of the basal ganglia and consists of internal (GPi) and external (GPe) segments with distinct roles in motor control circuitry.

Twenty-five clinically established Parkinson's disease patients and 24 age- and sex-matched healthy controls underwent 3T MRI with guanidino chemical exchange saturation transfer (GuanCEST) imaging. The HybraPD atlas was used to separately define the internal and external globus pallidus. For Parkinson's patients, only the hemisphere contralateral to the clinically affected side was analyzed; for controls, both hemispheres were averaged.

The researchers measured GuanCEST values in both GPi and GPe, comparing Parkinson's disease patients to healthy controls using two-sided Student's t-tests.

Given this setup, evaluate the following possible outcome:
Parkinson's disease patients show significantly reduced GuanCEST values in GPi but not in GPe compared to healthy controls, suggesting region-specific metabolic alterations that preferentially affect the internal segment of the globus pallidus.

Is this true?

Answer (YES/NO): NO